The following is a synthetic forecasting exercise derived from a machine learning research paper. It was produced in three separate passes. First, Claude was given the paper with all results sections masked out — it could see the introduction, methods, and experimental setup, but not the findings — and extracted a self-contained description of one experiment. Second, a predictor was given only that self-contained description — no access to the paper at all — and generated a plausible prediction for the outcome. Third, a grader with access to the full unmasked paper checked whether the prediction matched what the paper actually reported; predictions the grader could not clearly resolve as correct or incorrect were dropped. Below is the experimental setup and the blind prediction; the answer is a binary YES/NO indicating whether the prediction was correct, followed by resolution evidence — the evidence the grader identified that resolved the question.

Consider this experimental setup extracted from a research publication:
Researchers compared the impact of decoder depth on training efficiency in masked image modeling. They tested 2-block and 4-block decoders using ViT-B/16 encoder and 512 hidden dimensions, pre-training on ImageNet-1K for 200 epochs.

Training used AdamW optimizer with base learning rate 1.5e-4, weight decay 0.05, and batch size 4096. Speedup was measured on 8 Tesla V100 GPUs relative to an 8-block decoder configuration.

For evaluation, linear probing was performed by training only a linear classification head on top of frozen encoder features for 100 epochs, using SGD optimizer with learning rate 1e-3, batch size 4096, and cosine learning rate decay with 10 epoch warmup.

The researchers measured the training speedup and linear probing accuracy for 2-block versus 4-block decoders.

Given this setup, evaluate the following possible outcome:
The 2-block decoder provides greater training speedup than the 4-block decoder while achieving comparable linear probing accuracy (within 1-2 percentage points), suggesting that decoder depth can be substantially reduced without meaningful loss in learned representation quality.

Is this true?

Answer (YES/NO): NO